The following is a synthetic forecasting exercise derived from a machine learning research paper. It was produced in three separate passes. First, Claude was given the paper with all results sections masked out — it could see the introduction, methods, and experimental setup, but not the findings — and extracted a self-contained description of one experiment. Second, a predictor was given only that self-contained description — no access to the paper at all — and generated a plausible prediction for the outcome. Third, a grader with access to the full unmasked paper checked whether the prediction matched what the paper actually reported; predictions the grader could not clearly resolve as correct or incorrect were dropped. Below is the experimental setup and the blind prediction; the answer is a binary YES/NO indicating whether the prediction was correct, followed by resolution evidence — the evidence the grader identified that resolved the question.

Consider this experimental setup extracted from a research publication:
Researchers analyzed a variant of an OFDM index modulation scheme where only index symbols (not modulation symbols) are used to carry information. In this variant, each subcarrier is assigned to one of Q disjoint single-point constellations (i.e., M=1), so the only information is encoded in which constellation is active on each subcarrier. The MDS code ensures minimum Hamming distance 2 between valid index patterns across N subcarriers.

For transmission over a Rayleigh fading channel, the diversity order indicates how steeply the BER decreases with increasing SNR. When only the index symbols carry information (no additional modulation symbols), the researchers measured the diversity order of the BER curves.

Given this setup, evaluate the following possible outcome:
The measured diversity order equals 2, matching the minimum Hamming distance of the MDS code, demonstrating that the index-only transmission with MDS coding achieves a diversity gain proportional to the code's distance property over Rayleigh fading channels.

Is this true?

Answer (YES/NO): YES